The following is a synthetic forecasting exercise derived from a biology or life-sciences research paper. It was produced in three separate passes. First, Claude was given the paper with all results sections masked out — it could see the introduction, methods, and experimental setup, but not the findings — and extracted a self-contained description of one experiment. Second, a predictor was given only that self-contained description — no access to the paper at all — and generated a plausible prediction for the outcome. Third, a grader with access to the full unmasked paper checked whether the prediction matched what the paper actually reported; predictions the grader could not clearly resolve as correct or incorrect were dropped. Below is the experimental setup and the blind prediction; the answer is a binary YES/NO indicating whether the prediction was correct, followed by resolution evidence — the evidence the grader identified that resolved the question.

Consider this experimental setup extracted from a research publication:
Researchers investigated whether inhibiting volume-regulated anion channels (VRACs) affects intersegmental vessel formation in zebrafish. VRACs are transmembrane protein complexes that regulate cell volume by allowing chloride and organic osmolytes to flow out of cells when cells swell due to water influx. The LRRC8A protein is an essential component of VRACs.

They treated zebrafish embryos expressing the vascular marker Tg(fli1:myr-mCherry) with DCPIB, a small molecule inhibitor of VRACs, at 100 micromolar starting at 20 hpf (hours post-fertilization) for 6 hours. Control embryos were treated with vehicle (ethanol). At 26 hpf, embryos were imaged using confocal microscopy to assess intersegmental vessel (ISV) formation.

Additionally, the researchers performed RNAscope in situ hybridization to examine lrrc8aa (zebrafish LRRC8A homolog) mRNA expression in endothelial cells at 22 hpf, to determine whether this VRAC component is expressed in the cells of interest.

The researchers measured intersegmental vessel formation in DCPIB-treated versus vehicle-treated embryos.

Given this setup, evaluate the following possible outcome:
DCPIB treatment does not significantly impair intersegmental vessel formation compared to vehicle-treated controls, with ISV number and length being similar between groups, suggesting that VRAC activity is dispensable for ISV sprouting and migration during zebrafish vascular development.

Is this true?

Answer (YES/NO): NO